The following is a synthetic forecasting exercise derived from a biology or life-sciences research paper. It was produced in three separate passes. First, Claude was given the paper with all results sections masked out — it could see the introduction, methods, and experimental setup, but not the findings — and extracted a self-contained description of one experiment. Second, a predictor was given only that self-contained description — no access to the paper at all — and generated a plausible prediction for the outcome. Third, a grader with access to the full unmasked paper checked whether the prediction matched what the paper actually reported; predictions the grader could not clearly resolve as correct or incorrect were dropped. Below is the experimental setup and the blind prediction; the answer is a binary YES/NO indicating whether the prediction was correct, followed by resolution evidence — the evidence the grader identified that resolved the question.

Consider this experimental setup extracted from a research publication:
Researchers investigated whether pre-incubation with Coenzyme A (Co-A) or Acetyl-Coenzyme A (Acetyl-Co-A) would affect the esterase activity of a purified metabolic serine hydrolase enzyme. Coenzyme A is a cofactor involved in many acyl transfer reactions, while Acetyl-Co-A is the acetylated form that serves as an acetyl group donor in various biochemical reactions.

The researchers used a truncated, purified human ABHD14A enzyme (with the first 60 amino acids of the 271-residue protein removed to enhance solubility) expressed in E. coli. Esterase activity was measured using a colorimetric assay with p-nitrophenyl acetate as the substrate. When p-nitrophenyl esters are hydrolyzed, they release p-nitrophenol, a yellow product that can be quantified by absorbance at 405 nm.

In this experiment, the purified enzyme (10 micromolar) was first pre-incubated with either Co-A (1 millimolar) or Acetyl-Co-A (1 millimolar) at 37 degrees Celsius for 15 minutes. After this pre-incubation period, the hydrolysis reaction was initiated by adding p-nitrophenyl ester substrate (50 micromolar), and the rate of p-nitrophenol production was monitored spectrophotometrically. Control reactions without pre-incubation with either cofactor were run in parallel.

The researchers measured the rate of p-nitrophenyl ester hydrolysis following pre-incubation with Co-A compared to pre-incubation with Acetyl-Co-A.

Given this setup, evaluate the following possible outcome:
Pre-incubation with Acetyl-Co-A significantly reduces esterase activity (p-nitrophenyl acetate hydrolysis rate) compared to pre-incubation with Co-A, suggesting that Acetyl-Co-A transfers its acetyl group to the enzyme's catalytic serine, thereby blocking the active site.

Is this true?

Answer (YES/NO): NO